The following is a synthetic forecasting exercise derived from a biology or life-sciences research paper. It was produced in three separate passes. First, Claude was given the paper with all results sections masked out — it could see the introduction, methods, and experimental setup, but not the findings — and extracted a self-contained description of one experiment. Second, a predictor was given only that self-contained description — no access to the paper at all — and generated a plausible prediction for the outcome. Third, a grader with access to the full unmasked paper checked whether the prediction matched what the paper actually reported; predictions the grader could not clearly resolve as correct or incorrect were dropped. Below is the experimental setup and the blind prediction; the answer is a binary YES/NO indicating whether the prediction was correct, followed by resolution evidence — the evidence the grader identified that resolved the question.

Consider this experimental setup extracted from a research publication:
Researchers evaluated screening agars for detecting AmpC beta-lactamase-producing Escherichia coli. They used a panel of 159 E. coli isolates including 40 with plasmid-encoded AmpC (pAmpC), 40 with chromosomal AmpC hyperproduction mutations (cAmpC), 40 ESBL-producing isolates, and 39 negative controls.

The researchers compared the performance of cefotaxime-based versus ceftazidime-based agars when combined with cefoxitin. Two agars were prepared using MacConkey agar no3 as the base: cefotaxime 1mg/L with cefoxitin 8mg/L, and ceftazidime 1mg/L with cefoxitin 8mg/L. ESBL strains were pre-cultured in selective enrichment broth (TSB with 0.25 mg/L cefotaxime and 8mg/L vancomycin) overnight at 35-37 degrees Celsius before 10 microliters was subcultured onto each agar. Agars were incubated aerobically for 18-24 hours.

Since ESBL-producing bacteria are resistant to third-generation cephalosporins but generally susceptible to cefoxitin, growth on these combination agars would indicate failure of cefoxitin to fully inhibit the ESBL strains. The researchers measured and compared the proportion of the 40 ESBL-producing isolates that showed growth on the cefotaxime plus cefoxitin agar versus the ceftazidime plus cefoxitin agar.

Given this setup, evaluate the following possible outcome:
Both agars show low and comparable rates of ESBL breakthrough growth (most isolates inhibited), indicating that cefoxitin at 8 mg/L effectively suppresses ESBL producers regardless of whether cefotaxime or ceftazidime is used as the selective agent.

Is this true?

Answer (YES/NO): NO